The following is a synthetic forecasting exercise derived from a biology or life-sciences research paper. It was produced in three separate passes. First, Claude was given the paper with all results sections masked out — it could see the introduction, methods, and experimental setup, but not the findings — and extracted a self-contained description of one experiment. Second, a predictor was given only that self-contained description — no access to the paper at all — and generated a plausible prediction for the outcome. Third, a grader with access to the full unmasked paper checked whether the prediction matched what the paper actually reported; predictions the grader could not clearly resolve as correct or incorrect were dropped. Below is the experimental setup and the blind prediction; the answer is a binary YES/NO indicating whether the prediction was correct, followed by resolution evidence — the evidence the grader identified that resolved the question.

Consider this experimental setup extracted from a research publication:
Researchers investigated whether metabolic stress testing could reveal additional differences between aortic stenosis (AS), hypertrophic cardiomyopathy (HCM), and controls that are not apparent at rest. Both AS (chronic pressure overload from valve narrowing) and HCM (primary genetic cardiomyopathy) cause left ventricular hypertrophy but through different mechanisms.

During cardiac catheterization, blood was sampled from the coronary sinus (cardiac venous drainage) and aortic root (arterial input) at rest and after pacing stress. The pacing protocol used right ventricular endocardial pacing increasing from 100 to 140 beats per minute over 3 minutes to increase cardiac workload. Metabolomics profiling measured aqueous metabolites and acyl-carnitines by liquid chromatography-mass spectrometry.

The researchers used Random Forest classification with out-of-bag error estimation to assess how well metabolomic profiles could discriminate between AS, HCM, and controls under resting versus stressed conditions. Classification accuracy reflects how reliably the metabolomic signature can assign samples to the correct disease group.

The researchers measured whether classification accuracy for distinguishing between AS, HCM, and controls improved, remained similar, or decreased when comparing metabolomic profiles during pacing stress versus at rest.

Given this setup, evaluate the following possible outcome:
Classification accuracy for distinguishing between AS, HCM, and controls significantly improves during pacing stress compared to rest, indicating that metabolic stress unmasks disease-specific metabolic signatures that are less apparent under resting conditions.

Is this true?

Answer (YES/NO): NO